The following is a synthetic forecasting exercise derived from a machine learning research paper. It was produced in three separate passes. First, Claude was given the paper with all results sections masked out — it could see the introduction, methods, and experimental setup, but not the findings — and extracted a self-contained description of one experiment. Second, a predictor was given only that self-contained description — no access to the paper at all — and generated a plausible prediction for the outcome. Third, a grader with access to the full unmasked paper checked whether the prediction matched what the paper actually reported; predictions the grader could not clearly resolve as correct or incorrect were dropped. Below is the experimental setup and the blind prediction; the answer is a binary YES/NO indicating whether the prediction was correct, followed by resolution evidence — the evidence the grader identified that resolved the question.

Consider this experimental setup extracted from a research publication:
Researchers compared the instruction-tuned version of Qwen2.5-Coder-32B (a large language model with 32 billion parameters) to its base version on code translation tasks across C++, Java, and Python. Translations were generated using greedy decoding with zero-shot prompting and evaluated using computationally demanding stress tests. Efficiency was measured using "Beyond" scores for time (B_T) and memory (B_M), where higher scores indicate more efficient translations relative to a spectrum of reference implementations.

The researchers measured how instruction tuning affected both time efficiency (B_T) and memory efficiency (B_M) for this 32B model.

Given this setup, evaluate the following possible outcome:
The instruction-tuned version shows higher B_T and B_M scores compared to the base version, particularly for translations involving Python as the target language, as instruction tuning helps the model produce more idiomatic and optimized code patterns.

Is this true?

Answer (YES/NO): NO